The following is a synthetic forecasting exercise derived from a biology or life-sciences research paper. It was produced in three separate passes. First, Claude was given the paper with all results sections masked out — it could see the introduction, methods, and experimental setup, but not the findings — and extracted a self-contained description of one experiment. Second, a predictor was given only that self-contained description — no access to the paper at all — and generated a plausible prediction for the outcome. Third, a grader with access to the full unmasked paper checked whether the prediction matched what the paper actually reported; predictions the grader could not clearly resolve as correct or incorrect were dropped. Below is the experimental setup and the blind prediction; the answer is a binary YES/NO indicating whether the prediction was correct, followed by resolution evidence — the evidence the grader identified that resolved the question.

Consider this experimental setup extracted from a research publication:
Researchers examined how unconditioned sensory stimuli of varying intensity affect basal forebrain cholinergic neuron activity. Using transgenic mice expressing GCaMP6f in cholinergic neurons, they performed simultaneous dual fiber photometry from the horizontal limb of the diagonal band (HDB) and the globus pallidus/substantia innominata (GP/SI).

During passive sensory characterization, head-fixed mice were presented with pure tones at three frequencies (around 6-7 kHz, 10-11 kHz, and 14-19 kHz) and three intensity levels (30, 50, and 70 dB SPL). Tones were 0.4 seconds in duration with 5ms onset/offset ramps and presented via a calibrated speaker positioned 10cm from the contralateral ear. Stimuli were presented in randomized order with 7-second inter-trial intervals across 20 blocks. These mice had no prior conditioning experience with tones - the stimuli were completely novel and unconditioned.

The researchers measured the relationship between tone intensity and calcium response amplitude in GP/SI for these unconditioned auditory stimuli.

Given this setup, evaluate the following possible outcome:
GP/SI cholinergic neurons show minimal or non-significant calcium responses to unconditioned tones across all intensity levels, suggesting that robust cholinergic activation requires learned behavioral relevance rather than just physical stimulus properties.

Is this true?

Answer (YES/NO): NO